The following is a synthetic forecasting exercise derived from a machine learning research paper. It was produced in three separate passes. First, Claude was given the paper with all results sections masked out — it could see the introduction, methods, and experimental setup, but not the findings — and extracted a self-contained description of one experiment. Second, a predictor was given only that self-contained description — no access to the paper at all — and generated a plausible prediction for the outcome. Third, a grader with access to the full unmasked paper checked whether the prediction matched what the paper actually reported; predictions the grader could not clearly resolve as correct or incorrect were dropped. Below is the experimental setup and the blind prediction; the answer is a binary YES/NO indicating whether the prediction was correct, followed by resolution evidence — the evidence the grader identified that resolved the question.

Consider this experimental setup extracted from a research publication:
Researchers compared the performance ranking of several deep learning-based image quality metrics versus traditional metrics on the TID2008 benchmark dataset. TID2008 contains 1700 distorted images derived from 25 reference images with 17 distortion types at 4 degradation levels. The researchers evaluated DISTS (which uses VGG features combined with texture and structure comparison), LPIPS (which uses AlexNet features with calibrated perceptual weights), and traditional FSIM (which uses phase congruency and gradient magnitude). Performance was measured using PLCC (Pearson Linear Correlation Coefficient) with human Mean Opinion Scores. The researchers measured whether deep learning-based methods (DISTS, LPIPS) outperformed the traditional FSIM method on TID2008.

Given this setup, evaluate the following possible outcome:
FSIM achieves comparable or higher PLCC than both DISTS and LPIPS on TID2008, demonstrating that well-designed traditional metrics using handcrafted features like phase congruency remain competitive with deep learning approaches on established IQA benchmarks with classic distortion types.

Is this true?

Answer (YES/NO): YES